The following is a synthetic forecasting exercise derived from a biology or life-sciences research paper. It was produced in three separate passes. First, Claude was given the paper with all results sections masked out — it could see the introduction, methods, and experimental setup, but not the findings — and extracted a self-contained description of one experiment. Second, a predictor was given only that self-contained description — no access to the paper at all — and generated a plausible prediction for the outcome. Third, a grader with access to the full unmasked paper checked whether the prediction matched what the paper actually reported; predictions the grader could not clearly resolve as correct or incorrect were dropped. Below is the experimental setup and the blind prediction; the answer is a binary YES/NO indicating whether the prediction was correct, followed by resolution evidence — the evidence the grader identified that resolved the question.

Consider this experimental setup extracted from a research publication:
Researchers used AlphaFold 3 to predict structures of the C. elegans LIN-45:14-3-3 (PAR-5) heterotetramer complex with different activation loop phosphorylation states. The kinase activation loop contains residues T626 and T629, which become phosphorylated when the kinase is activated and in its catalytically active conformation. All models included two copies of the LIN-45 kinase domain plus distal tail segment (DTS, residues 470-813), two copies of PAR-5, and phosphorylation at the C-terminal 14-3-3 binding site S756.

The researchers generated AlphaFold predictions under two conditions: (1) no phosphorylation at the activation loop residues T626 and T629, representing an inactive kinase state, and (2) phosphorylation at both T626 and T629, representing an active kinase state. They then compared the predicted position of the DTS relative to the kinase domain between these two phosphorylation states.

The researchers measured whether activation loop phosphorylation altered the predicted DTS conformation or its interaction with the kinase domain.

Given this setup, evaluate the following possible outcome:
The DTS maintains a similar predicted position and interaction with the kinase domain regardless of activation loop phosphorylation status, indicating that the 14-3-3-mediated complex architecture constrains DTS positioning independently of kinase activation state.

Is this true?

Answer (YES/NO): NO